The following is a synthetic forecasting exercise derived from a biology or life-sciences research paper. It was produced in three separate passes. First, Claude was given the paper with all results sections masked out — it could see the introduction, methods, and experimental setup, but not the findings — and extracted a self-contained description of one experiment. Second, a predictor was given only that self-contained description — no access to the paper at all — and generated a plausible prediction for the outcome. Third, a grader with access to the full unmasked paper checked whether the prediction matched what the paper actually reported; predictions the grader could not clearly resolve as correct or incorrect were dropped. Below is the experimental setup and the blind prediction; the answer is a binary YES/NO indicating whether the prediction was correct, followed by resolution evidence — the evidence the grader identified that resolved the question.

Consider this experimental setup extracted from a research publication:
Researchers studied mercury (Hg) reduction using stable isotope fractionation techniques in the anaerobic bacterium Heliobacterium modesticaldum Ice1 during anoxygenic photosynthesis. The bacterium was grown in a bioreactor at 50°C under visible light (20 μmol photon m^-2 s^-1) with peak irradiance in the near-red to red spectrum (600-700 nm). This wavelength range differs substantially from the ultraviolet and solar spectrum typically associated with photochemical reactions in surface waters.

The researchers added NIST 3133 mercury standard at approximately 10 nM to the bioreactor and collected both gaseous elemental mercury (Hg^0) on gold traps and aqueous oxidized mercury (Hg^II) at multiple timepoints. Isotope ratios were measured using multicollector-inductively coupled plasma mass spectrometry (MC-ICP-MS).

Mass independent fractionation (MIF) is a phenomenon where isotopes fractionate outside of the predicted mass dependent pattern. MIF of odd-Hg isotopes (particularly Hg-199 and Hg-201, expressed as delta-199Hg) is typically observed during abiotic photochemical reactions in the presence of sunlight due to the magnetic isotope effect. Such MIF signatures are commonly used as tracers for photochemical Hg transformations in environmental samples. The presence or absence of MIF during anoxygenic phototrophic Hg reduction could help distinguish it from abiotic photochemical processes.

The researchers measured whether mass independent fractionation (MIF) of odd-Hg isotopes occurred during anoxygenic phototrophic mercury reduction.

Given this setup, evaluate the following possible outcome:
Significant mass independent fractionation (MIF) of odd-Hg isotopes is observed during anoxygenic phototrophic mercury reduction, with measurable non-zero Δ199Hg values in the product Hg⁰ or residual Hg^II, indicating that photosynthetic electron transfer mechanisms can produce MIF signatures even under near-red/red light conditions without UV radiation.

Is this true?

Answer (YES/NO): NO